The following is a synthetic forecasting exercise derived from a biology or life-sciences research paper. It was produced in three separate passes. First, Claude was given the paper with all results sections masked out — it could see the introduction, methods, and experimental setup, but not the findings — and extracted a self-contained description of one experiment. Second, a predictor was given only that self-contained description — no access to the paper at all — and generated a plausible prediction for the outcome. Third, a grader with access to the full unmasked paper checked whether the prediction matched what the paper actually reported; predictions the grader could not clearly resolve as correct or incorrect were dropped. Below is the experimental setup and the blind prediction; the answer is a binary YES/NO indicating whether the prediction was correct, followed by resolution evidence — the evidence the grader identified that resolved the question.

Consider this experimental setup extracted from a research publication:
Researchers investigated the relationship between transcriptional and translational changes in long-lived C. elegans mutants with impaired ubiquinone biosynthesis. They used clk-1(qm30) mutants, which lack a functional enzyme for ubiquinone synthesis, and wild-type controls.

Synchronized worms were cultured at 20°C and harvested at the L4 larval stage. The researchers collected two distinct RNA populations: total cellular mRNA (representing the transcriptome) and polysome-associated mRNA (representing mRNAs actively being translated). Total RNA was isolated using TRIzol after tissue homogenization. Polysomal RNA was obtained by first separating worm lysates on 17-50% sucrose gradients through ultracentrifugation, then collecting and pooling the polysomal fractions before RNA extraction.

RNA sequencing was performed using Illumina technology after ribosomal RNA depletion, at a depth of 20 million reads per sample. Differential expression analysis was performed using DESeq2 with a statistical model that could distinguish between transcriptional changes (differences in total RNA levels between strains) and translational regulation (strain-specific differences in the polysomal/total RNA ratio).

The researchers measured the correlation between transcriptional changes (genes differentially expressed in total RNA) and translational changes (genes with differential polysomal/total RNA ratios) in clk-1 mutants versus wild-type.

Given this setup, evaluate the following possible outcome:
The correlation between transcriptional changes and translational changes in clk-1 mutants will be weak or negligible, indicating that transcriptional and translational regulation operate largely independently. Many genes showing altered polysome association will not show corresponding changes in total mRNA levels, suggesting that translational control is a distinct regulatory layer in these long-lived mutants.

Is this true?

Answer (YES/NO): NO